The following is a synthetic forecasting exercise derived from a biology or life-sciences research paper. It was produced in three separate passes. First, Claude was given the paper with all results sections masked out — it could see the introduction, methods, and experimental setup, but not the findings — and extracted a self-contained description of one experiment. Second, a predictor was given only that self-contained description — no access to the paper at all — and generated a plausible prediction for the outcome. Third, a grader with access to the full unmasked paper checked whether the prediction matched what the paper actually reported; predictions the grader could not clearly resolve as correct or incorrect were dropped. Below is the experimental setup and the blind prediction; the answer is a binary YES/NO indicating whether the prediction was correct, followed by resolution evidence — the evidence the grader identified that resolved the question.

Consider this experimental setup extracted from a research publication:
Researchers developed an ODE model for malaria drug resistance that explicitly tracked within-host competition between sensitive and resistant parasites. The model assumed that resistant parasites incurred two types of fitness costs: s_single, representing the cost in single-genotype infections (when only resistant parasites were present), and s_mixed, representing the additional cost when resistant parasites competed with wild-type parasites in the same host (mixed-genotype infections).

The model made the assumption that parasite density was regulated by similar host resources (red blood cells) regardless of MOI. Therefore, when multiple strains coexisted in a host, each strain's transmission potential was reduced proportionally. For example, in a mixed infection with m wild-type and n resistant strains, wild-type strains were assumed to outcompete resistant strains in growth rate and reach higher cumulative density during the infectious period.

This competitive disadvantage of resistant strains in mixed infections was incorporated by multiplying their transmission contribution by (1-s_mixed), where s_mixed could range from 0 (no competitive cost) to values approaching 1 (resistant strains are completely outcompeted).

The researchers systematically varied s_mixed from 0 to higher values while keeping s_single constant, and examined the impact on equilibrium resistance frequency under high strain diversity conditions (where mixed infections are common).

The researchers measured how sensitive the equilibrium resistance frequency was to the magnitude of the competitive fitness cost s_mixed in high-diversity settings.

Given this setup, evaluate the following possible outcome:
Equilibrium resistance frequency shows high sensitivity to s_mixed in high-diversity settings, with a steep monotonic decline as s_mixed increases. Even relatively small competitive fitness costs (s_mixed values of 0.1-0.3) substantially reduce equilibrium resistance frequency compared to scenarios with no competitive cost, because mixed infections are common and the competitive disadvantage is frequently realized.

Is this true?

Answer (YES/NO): NO